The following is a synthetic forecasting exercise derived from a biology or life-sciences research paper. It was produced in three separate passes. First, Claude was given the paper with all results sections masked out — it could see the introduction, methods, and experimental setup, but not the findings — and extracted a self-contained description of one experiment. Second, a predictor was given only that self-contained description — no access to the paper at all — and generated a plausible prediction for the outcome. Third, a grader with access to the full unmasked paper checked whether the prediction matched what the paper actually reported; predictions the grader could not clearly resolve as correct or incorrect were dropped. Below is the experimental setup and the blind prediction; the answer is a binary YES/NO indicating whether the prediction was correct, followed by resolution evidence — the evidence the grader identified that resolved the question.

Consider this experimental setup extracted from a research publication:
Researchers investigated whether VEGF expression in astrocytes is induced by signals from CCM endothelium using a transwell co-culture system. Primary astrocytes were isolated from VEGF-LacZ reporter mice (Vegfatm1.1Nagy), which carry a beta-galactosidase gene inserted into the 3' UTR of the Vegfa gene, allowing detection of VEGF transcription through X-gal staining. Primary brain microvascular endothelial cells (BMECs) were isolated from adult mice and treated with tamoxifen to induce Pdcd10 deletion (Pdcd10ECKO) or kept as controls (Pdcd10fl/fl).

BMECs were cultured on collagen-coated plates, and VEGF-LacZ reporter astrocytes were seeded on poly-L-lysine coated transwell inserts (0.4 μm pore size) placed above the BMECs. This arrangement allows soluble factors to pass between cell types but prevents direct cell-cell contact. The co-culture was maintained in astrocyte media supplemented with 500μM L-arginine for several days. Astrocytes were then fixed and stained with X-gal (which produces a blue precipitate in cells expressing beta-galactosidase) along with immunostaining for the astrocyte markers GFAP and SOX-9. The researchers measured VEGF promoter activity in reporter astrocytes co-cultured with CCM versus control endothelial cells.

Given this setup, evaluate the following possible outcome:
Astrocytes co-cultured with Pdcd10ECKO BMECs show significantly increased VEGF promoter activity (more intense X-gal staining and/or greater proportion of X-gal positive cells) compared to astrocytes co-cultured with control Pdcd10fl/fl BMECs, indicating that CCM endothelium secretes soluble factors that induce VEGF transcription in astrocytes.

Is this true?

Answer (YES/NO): YES